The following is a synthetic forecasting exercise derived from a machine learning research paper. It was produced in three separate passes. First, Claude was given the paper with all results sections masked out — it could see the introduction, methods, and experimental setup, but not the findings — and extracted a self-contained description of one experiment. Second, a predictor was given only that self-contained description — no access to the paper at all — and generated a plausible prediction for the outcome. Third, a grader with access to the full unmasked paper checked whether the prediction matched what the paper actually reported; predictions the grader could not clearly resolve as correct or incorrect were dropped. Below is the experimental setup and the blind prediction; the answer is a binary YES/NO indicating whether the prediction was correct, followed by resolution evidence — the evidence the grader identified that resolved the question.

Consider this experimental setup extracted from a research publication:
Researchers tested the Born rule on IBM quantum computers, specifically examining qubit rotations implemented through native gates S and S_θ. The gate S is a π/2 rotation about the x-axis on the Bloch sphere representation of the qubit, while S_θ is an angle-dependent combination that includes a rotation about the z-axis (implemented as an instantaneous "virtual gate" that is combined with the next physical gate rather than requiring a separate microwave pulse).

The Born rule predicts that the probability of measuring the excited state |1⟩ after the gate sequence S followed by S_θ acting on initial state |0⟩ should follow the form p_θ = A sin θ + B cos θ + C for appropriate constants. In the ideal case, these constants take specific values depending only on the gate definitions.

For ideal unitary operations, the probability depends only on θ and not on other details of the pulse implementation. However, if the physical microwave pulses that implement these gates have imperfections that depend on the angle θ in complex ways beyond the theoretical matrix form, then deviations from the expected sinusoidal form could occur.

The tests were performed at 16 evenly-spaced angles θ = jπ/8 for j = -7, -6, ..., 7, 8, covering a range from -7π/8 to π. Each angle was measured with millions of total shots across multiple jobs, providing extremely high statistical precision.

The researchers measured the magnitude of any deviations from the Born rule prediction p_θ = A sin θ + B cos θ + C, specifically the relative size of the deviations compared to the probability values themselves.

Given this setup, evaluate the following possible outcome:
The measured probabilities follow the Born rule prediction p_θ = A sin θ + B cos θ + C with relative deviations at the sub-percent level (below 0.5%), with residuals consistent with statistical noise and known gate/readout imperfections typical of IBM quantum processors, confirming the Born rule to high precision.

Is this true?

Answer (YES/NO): NO